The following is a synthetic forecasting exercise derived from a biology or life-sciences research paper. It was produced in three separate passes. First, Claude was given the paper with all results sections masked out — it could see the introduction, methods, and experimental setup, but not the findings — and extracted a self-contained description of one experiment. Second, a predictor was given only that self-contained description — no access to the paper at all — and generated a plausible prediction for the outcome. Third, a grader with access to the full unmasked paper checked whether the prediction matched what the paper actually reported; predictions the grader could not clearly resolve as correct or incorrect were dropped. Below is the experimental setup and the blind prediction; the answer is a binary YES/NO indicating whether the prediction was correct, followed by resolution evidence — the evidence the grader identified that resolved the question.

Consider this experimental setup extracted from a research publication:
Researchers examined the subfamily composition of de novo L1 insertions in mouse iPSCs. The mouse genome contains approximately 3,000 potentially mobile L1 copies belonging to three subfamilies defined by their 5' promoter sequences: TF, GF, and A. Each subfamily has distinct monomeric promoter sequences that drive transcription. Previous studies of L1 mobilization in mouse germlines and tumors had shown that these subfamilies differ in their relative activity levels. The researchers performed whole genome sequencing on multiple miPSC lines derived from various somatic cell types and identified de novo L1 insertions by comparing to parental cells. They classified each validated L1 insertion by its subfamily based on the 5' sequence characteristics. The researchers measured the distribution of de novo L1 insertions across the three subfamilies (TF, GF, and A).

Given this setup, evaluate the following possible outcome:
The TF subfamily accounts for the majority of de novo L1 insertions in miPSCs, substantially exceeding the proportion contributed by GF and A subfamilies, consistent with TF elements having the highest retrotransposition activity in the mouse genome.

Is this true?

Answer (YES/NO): YES